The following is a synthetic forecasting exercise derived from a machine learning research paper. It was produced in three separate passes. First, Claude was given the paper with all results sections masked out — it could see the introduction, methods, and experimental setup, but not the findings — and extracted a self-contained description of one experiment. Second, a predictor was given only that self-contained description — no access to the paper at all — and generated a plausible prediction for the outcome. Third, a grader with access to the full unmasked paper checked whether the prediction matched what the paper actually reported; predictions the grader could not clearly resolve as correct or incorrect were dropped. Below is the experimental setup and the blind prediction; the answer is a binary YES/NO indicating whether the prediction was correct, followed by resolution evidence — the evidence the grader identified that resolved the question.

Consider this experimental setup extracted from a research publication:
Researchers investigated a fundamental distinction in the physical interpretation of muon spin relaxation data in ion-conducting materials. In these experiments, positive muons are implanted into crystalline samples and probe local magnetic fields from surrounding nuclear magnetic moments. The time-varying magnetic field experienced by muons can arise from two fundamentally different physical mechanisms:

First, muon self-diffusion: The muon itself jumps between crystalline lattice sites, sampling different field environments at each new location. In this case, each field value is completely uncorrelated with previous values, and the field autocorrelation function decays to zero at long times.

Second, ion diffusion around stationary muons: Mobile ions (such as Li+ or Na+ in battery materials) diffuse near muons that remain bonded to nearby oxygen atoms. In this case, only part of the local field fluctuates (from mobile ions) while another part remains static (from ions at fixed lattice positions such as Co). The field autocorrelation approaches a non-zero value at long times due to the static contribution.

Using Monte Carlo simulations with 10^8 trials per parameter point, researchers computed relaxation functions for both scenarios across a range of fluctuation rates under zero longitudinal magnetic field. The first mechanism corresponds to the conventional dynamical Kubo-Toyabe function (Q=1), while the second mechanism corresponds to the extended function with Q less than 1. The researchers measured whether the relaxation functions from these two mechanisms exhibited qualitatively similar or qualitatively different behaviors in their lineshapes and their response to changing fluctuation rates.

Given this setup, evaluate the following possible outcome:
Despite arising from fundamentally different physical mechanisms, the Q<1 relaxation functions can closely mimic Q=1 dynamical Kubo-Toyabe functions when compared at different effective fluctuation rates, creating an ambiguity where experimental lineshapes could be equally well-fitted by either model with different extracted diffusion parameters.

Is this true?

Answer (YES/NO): NO